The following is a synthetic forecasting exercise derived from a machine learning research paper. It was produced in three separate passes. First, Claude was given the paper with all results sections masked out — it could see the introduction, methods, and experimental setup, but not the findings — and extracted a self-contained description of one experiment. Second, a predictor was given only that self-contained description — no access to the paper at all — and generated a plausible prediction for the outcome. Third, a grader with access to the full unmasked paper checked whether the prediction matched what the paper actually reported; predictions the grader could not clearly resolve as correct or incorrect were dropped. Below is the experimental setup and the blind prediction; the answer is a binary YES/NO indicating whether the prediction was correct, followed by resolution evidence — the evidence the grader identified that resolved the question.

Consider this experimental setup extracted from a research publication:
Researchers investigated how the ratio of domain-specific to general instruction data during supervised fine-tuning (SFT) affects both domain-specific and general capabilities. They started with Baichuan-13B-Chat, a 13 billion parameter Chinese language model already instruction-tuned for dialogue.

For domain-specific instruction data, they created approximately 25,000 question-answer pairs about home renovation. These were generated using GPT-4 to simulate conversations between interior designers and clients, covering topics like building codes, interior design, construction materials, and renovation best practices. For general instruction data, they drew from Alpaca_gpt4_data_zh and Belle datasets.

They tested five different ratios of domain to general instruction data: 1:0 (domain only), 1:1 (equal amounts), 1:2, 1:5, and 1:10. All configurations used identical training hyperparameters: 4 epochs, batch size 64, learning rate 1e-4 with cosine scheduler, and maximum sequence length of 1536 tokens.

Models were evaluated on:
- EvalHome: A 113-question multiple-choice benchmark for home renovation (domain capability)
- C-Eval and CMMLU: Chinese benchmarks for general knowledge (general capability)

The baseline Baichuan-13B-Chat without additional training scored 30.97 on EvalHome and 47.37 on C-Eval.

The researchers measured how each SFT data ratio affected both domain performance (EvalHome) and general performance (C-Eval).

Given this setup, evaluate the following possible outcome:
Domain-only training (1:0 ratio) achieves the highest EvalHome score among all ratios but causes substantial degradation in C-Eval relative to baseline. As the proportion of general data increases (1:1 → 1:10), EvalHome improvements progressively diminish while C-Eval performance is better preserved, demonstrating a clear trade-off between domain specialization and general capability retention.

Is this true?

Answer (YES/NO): NO